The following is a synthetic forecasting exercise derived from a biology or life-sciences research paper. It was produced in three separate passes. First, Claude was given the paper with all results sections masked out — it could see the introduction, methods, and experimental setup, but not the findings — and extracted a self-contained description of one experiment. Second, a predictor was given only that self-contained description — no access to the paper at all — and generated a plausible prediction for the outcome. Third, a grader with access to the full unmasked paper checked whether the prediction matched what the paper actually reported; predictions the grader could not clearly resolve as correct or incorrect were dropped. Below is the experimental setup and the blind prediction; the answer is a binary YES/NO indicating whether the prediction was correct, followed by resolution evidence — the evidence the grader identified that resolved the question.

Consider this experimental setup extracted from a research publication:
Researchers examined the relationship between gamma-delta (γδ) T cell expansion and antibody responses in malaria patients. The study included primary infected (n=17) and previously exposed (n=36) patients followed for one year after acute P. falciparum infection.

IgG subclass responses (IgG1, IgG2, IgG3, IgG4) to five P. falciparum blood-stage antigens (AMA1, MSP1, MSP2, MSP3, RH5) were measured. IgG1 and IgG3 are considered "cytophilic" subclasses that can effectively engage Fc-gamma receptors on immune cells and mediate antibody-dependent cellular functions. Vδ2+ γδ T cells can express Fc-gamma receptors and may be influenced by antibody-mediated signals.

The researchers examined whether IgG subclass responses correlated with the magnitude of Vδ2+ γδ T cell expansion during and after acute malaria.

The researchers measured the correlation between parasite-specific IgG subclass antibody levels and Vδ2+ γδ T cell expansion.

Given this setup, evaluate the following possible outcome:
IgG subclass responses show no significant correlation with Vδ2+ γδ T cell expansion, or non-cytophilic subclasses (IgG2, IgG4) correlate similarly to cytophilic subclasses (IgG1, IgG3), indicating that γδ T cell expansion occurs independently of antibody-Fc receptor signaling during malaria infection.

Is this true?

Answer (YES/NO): NO